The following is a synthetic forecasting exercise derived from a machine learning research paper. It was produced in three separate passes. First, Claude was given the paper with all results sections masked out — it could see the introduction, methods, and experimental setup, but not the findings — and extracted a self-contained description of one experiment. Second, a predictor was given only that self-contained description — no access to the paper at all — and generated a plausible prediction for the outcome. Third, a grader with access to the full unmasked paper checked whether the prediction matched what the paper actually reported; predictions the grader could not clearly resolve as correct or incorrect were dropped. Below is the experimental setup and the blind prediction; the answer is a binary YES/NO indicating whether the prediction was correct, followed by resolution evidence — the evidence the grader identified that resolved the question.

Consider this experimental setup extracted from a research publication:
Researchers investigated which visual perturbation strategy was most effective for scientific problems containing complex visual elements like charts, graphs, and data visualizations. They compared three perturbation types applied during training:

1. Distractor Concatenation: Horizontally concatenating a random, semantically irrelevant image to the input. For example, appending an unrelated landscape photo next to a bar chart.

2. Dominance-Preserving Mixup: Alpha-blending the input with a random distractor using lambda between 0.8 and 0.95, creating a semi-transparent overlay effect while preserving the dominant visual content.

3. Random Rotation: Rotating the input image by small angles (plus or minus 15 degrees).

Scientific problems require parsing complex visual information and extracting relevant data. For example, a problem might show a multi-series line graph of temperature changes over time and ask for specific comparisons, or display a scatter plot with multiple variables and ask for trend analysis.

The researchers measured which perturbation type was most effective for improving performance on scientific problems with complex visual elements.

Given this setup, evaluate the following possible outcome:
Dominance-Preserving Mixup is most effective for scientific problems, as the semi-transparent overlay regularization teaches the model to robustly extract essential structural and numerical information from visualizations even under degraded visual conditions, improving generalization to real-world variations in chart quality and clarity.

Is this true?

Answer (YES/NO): NO